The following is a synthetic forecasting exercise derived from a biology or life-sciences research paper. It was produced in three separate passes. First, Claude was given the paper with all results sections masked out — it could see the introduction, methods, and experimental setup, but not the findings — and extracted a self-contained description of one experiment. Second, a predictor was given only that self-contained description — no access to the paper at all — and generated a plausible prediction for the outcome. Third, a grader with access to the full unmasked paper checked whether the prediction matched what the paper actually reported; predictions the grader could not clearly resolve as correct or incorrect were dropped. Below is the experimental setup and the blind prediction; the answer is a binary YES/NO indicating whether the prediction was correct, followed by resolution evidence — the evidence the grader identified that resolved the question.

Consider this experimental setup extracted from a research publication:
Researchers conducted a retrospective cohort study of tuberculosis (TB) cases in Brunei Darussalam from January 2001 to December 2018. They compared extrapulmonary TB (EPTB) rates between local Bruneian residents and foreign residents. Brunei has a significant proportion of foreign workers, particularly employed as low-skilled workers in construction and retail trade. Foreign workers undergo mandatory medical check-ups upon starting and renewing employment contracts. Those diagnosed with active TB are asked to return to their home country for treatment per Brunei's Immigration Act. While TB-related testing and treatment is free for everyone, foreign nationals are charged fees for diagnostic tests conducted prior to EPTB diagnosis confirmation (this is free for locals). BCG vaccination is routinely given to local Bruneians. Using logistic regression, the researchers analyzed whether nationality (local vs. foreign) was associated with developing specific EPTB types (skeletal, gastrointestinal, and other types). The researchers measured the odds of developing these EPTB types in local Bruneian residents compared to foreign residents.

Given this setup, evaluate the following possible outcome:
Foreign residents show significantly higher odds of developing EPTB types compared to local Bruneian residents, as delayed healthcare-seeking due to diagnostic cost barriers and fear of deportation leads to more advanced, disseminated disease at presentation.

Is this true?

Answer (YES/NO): NO